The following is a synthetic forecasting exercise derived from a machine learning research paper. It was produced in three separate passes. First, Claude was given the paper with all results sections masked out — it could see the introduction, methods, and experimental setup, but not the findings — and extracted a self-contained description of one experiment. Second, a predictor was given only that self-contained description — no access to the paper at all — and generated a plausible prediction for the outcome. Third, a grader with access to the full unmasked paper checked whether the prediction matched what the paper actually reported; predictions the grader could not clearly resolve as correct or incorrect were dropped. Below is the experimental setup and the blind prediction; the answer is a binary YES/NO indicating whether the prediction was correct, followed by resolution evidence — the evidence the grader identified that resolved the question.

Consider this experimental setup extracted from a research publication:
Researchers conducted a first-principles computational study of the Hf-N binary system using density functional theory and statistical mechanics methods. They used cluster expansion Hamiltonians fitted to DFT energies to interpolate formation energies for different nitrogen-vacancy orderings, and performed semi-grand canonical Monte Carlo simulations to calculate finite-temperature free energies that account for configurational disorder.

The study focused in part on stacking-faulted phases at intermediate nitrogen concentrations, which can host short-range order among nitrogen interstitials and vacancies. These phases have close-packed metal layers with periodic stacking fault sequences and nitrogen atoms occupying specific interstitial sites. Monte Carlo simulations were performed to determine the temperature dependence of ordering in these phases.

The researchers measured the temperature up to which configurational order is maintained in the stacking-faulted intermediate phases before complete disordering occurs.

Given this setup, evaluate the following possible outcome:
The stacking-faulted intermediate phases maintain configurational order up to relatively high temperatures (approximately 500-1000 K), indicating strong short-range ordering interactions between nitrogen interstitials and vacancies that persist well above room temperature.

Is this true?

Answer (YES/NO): NO